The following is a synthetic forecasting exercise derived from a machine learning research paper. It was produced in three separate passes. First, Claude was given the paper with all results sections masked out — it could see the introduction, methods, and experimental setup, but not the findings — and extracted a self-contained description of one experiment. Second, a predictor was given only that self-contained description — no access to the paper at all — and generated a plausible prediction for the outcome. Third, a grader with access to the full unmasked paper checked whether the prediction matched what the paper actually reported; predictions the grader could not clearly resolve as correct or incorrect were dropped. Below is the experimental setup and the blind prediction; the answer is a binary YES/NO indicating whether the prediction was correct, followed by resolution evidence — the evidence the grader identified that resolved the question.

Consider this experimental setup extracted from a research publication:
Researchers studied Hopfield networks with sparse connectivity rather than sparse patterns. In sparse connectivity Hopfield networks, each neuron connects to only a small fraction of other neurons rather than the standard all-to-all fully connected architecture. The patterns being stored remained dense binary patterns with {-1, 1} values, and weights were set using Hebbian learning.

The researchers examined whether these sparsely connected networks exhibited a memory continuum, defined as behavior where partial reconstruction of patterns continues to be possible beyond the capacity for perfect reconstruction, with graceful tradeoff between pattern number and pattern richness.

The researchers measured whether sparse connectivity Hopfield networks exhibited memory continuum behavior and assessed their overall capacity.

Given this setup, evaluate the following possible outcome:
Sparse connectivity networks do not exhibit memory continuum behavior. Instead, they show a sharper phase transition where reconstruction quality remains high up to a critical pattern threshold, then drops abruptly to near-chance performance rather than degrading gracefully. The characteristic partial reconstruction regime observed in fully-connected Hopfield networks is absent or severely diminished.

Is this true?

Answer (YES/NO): NO